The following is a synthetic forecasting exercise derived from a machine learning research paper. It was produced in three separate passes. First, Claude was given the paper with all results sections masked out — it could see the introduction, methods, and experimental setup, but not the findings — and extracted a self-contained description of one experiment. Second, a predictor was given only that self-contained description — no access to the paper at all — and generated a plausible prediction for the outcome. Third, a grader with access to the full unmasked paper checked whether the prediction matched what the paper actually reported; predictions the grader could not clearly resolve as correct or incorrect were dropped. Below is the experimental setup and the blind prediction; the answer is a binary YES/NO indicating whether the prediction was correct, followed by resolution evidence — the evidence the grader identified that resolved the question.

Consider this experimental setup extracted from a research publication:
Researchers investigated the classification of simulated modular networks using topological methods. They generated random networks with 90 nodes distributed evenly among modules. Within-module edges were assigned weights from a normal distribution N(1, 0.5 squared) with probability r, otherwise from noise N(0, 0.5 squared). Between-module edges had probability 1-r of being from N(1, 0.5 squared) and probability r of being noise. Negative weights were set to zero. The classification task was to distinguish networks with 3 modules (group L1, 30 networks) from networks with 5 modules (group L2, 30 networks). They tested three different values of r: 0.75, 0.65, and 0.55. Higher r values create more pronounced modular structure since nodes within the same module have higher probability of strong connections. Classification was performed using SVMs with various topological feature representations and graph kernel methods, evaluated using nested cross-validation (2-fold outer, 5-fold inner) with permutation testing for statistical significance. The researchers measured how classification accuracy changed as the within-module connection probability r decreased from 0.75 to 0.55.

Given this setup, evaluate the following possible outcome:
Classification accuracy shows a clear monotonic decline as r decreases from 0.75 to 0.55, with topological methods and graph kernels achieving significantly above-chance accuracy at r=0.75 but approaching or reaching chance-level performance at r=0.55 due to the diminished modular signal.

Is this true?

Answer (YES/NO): NO